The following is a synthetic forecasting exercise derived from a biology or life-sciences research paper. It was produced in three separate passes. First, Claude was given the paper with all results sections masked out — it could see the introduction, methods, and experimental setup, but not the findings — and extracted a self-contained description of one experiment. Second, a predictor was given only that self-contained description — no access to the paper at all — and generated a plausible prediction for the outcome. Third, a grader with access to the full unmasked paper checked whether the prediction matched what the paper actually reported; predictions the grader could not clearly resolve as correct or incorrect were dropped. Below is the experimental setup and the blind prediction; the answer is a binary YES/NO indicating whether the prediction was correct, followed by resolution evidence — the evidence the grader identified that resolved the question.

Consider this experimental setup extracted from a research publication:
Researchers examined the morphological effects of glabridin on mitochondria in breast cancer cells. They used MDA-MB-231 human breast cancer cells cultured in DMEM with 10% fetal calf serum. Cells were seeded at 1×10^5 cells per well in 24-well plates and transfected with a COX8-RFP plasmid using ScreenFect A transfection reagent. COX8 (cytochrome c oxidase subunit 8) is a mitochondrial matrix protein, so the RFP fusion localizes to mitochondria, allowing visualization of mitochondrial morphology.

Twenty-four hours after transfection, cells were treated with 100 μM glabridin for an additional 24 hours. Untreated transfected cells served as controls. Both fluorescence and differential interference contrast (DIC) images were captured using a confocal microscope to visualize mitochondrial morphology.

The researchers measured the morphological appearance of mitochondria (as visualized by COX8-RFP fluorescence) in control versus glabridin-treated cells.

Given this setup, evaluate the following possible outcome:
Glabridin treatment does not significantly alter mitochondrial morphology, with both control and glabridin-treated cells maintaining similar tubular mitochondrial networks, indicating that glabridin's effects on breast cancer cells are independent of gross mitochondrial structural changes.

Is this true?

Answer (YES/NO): NO